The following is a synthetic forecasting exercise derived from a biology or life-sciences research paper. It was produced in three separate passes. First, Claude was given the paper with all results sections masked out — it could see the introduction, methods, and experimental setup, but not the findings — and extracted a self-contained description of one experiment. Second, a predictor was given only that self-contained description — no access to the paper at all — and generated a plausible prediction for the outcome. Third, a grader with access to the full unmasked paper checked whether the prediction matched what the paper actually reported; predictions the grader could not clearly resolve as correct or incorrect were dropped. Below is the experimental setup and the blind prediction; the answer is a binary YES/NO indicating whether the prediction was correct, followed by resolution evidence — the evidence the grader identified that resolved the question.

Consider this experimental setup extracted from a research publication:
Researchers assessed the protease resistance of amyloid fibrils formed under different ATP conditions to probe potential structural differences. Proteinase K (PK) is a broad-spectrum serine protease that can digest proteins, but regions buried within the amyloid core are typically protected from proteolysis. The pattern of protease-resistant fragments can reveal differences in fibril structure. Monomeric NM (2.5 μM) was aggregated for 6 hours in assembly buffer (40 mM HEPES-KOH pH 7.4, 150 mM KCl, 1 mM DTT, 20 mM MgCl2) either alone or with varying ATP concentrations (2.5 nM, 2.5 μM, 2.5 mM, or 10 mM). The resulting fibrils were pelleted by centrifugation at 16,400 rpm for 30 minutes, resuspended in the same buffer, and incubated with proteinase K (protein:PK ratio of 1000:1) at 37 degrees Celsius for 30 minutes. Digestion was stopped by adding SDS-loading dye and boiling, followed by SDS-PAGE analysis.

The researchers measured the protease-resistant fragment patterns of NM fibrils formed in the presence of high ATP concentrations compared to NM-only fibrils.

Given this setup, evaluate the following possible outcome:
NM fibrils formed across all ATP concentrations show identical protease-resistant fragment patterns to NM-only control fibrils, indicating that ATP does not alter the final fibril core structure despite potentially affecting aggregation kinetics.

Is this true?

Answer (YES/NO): NO